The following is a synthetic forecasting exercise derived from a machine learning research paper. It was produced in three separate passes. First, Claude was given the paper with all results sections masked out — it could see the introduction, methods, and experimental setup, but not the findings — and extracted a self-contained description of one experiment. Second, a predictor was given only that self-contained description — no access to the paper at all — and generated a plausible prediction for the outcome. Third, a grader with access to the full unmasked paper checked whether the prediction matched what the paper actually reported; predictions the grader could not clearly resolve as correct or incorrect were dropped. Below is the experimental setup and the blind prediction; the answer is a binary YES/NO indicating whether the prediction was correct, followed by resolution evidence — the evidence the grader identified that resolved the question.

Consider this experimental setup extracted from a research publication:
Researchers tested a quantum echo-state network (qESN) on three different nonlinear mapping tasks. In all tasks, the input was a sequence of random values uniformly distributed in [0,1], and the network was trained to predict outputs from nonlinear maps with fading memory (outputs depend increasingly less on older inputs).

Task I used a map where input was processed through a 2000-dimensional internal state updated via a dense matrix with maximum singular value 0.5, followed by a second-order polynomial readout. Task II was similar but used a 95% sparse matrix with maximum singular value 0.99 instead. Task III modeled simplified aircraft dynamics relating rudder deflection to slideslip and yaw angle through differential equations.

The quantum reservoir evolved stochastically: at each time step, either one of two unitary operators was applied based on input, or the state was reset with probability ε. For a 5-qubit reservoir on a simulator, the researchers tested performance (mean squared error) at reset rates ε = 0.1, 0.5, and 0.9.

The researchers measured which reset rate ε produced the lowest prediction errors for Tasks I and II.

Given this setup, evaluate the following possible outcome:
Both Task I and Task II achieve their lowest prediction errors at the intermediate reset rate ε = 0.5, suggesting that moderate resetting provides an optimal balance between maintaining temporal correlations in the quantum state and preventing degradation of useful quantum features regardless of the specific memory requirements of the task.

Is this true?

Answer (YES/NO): YES